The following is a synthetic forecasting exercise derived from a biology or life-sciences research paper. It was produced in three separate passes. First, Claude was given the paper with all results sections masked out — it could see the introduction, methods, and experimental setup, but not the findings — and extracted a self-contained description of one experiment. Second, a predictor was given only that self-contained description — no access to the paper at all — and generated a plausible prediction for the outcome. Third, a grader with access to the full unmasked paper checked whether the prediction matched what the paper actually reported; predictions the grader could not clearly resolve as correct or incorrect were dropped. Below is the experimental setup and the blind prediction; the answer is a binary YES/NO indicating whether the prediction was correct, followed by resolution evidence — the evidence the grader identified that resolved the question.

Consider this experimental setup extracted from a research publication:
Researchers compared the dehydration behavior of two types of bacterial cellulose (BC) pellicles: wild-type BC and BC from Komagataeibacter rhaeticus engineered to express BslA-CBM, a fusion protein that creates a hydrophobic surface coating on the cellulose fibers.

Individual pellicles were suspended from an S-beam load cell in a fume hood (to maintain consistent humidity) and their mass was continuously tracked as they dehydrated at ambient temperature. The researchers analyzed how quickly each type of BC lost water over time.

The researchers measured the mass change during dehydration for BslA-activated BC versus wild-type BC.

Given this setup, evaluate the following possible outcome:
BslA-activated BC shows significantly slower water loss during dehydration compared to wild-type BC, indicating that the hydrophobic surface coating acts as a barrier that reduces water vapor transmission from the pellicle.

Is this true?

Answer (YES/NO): NO